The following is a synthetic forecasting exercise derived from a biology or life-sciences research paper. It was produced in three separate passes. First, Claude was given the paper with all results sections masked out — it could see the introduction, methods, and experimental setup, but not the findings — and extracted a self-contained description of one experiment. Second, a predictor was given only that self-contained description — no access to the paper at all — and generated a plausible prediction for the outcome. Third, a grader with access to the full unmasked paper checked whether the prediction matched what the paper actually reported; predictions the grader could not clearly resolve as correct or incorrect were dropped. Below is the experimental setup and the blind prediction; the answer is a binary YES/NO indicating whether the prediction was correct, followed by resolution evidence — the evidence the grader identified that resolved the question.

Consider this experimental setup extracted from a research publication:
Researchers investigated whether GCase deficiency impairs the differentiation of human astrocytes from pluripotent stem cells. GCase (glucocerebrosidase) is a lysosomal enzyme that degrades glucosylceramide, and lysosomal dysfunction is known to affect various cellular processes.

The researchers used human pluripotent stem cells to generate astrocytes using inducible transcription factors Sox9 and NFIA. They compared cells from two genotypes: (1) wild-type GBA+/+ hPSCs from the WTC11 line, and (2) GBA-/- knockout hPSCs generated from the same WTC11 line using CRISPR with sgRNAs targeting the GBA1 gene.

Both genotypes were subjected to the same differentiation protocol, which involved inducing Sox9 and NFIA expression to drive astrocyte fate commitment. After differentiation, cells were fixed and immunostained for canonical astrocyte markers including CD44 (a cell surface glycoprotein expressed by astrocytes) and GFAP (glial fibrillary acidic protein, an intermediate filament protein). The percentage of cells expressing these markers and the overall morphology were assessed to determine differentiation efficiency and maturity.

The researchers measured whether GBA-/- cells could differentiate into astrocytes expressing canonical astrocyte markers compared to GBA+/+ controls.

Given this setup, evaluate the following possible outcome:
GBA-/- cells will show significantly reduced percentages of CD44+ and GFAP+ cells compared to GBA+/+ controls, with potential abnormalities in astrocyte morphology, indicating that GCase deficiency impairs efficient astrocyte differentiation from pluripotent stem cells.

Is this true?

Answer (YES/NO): NO